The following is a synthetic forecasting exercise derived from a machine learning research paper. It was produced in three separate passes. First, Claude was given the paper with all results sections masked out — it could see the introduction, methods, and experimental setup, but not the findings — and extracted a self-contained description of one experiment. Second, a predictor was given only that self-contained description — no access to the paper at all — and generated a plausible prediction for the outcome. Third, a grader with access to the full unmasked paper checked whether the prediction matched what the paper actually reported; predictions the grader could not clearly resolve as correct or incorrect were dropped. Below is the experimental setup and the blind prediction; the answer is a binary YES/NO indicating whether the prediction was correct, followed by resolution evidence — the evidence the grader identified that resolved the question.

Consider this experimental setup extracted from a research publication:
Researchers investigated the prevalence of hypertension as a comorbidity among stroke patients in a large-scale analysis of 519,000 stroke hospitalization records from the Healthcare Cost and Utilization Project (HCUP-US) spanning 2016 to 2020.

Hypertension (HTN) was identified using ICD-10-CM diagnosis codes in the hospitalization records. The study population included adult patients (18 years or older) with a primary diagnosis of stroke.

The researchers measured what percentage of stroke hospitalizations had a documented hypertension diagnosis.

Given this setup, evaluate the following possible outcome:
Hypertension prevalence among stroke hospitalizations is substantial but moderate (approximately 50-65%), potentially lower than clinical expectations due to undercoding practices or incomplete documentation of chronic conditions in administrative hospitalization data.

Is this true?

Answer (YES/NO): NO